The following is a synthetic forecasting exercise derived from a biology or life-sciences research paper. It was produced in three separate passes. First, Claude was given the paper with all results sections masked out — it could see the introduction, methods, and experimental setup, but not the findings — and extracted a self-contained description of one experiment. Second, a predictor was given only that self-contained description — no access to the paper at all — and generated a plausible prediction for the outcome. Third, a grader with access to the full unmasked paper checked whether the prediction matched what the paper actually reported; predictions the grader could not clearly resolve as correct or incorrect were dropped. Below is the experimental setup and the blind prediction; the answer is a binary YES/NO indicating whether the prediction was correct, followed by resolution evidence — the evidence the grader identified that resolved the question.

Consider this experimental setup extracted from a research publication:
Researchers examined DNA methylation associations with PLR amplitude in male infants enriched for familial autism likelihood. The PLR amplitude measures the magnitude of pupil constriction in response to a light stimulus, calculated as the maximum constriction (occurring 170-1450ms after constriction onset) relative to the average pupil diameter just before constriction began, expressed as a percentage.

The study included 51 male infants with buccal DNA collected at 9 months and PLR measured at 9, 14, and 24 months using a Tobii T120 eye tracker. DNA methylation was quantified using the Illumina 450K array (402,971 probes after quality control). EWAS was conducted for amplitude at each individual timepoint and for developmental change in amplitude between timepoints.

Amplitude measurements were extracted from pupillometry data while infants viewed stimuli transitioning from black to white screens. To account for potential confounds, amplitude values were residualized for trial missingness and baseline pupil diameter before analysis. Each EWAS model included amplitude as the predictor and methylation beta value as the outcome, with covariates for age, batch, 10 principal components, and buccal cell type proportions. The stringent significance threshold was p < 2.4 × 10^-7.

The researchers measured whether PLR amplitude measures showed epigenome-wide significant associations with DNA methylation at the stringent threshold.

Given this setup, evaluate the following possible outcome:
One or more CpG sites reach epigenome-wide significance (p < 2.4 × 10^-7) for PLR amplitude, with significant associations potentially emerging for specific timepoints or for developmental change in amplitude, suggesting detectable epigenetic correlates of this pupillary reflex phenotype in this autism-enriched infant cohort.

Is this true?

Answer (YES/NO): NO